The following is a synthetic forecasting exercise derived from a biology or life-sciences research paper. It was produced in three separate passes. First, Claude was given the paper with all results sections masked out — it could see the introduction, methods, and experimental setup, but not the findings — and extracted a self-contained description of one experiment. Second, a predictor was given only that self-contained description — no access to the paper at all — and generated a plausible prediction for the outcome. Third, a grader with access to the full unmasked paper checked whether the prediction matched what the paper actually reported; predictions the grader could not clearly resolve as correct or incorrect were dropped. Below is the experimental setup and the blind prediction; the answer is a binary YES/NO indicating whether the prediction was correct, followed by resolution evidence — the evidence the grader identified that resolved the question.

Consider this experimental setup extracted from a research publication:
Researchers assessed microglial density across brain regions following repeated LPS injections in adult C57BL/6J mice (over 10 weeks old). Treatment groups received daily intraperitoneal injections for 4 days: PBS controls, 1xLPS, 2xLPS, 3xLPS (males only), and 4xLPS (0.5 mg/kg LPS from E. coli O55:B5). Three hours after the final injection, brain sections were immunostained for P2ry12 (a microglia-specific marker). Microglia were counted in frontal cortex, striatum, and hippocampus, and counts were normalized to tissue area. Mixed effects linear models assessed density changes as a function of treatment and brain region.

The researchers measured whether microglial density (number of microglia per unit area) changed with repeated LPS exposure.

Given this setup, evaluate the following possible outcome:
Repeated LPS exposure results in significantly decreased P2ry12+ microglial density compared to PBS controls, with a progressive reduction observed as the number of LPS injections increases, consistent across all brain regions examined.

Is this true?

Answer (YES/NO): NO